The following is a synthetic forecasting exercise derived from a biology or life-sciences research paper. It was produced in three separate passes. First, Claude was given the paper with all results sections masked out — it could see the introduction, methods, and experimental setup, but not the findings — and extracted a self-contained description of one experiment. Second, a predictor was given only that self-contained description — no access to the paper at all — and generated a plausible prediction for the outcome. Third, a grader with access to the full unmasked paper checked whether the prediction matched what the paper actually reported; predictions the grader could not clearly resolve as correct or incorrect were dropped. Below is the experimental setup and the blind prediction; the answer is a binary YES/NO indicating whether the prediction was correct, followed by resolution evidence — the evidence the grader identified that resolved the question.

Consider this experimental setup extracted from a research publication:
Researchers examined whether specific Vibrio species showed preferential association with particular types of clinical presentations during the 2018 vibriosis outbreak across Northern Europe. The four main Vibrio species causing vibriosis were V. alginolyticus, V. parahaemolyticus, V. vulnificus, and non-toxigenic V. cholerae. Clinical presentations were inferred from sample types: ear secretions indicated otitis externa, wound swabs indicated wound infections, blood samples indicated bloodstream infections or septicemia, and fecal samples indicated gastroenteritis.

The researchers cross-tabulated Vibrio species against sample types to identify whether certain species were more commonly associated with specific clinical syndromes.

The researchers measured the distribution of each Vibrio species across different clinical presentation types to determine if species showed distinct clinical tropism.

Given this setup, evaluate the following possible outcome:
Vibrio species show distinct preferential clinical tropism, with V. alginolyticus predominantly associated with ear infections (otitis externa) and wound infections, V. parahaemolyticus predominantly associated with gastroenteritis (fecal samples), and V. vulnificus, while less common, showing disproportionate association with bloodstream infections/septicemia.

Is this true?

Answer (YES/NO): NO